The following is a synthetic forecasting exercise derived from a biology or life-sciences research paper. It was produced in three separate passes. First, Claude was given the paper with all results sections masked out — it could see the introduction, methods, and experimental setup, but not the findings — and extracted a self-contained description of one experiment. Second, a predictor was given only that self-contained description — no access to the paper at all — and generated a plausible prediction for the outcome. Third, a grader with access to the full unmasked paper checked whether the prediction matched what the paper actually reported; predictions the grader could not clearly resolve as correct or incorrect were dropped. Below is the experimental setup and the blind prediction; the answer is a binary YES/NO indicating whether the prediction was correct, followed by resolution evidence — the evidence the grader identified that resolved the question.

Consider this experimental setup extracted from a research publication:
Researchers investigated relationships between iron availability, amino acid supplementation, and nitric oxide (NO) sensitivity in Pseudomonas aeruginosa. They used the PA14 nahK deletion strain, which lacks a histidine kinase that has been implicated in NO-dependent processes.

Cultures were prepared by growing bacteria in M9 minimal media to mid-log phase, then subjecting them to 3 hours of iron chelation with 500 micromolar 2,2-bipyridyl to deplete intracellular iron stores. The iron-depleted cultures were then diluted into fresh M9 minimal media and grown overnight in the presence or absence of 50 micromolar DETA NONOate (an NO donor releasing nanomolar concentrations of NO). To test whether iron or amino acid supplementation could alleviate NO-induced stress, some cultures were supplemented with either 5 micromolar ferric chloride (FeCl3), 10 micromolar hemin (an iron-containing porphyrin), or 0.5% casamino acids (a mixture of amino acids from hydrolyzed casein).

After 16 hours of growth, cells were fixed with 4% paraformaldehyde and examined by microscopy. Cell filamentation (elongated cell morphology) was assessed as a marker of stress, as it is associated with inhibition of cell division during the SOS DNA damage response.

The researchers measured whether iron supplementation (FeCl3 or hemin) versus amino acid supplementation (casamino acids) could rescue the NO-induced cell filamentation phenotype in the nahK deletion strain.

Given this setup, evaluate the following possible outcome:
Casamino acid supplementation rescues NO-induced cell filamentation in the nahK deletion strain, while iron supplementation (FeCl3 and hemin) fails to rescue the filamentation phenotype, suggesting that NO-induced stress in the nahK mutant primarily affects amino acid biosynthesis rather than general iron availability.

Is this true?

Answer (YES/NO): YES